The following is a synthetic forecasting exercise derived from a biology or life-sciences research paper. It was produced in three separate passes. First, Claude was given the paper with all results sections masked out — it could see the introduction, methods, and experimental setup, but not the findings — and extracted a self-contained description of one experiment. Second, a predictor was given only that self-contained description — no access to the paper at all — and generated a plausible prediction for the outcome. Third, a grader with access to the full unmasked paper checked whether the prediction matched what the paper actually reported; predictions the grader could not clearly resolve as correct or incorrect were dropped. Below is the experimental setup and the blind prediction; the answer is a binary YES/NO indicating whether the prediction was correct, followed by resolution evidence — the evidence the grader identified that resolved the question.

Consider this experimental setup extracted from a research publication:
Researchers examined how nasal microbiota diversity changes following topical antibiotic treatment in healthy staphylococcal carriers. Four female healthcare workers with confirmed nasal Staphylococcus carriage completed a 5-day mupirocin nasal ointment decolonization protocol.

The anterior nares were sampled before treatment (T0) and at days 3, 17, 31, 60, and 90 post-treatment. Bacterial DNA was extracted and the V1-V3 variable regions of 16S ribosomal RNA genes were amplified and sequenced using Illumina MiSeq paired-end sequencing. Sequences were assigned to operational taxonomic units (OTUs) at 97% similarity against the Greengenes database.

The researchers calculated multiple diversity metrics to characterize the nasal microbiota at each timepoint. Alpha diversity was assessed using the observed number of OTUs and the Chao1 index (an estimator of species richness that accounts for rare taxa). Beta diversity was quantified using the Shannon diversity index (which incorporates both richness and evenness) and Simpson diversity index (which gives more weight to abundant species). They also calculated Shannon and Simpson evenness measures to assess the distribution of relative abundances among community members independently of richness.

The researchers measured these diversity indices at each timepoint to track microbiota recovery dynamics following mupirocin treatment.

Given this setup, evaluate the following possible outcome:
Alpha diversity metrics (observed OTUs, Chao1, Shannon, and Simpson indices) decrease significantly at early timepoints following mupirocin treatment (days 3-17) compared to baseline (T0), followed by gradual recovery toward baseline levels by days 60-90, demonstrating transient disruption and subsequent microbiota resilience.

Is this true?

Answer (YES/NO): NO